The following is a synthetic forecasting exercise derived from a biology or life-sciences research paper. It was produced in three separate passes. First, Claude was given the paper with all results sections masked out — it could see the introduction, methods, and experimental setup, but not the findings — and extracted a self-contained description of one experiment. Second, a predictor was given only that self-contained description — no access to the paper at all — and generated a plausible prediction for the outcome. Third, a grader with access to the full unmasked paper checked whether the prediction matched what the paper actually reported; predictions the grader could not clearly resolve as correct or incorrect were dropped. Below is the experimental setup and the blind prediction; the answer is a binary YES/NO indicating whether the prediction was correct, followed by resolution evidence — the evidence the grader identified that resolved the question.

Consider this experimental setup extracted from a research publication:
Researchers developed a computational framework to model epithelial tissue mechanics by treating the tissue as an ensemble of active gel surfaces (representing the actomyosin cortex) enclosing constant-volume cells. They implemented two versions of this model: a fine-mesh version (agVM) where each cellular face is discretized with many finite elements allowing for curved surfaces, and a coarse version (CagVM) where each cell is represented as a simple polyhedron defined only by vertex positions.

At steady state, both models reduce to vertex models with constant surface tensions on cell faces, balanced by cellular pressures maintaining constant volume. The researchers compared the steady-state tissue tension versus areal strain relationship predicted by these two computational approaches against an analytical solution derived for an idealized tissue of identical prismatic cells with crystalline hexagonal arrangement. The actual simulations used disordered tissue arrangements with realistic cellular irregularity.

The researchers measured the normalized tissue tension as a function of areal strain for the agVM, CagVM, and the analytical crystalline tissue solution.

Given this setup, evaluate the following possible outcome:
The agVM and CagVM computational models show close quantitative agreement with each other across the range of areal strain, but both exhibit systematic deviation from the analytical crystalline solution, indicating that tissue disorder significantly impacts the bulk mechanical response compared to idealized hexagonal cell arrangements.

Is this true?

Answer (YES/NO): NO